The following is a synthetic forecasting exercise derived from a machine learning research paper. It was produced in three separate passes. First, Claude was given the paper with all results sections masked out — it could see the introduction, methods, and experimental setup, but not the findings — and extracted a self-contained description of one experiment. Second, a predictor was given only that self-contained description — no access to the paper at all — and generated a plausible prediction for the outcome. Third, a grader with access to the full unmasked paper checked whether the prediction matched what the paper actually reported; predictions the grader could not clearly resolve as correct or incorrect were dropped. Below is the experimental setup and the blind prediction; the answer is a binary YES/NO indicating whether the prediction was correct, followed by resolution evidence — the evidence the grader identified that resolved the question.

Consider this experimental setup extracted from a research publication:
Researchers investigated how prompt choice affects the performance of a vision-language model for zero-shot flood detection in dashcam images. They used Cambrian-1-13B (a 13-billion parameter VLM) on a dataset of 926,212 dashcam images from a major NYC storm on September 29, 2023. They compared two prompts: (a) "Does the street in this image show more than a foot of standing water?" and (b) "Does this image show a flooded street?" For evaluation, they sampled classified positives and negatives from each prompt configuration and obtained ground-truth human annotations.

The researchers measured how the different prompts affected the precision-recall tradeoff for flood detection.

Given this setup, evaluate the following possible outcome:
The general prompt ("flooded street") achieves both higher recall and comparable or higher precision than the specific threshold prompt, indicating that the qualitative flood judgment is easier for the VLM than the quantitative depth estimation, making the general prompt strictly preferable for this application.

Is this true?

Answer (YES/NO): NO